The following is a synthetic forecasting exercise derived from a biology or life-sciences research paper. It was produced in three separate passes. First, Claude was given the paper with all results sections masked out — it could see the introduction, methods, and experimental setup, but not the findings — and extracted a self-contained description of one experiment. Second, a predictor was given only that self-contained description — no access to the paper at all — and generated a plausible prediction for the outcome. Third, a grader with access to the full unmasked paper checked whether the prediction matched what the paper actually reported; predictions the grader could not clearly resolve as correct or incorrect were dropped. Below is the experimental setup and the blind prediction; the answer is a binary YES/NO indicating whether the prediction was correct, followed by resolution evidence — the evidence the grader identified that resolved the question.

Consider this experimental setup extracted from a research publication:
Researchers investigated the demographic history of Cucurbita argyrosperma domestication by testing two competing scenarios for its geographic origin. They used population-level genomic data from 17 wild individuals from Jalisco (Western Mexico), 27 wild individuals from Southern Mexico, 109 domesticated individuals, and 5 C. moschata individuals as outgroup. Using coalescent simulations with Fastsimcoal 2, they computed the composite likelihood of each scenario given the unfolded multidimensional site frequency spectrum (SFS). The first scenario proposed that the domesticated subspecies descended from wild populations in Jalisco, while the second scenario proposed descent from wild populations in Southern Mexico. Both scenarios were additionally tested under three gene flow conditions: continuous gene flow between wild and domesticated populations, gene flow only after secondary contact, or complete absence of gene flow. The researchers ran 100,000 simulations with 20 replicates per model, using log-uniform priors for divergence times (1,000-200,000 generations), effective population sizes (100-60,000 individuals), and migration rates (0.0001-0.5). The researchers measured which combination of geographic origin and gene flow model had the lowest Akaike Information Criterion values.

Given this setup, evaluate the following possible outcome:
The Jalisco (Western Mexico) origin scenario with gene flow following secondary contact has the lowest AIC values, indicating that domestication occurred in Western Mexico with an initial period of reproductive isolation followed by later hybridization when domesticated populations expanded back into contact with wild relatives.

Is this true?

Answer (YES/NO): YES